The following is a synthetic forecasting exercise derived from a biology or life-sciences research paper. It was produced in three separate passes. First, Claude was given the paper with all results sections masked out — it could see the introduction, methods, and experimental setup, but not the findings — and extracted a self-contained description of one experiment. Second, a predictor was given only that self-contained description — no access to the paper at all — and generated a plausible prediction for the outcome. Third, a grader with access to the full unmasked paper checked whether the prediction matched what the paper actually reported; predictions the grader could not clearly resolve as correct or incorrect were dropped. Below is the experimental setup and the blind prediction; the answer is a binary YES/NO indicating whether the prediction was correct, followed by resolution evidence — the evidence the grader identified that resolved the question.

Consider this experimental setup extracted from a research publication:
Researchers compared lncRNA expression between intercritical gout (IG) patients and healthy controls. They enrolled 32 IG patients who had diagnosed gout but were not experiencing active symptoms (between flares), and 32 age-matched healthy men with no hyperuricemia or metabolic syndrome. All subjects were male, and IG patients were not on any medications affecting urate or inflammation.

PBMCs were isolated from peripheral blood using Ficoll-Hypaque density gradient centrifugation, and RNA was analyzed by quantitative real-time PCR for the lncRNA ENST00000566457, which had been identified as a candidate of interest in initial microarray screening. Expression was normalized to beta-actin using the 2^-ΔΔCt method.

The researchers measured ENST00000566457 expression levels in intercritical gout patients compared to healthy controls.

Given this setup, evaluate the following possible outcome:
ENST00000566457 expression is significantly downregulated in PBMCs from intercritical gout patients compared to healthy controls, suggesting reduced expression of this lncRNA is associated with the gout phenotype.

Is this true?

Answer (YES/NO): NO